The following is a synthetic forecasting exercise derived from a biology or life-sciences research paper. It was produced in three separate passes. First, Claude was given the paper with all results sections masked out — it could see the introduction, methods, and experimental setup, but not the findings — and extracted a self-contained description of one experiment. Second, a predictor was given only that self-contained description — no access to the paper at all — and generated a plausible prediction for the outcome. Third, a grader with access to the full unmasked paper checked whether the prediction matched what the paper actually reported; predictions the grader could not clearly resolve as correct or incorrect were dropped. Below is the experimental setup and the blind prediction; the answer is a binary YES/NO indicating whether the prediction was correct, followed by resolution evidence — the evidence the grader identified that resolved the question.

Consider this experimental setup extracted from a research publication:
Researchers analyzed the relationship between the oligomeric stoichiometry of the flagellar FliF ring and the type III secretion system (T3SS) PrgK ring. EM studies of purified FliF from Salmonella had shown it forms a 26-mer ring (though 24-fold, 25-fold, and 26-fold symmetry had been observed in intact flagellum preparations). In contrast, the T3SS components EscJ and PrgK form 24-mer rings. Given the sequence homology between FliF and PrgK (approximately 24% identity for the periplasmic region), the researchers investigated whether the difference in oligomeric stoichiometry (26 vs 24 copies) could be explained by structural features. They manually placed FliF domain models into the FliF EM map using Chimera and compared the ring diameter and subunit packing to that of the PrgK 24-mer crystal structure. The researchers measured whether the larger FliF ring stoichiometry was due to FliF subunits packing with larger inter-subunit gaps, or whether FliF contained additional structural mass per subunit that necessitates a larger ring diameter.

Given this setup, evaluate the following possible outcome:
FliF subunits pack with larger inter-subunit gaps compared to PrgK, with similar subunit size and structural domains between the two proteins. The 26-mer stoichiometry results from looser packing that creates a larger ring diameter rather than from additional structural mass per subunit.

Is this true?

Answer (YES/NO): NO